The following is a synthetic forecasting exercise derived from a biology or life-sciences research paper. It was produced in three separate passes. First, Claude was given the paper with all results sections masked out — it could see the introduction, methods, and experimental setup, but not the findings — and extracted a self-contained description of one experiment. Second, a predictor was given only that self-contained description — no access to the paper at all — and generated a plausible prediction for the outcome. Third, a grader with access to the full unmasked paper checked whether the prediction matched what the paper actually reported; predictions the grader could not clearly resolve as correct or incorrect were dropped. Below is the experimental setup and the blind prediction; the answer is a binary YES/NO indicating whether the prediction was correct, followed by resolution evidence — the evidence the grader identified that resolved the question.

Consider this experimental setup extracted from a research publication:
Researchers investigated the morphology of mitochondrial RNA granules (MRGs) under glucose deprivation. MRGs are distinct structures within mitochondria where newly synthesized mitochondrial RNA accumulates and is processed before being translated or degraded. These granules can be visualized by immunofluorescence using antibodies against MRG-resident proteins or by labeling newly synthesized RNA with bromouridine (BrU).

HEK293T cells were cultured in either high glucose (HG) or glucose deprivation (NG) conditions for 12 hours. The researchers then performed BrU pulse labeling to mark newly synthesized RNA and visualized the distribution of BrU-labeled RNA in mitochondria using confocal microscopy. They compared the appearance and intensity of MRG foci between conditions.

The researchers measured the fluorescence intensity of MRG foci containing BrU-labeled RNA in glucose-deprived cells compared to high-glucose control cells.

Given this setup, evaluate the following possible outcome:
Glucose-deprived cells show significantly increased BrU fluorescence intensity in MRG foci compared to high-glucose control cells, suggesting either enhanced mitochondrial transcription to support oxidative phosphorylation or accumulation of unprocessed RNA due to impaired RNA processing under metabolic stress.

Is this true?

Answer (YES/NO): YES